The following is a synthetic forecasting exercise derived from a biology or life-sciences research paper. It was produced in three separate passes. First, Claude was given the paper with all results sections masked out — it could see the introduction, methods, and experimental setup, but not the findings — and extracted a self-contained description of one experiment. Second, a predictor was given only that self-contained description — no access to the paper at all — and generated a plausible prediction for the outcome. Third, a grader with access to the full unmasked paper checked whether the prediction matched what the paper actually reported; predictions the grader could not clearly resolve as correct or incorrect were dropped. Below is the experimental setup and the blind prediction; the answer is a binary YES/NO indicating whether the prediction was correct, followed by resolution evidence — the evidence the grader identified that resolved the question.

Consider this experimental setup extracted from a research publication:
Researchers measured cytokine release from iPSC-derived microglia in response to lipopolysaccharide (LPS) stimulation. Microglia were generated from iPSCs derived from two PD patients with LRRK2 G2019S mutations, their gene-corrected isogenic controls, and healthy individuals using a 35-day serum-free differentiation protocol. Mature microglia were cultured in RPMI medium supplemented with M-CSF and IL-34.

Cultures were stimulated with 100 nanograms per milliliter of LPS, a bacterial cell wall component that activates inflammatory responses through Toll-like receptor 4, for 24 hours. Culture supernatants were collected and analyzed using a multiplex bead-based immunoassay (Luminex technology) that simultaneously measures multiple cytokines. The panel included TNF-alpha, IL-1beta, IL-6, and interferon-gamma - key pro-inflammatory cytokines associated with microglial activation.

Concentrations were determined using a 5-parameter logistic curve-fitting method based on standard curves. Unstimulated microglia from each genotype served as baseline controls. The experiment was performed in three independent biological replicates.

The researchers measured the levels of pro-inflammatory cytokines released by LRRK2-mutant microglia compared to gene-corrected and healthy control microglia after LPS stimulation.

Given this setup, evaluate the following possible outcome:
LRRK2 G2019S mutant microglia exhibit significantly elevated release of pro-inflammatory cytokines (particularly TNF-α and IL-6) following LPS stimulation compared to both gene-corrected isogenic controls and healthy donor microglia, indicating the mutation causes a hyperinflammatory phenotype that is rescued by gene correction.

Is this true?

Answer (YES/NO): YES